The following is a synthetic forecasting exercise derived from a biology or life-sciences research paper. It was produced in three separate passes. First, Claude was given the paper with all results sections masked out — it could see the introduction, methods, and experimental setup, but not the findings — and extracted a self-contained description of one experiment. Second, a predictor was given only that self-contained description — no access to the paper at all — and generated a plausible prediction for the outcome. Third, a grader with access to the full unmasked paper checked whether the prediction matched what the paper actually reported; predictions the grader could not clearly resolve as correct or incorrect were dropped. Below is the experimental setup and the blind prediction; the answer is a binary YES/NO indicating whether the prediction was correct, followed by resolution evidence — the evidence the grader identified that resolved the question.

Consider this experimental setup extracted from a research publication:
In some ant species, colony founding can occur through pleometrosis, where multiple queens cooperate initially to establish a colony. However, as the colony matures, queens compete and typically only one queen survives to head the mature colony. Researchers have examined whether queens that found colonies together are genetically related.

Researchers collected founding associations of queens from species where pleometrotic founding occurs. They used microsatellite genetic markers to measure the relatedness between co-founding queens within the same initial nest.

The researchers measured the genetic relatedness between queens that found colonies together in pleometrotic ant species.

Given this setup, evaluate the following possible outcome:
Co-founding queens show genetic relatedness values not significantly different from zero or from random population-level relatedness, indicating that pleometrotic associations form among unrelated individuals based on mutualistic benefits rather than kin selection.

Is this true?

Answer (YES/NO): YES